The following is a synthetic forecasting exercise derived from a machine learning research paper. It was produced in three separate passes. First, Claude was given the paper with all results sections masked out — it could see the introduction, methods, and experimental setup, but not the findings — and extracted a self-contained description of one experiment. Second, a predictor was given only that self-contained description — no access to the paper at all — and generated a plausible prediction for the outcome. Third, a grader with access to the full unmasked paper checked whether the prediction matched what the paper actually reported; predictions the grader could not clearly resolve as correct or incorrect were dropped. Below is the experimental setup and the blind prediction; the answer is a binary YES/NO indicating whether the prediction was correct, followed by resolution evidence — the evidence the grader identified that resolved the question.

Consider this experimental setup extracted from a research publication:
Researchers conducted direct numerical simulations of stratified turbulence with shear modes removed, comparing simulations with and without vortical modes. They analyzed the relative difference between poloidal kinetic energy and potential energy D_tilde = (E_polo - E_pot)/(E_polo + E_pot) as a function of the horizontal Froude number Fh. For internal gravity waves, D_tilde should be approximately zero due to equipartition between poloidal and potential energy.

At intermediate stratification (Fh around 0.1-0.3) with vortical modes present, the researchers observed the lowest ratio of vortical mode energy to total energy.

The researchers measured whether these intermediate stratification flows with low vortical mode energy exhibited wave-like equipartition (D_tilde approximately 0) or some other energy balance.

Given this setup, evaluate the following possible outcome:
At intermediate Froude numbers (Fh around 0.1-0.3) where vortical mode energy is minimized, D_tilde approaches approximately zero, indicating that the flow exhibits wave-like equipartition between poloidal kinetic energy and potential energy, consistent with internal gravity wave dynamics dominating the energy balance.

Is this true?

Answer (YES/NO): NO